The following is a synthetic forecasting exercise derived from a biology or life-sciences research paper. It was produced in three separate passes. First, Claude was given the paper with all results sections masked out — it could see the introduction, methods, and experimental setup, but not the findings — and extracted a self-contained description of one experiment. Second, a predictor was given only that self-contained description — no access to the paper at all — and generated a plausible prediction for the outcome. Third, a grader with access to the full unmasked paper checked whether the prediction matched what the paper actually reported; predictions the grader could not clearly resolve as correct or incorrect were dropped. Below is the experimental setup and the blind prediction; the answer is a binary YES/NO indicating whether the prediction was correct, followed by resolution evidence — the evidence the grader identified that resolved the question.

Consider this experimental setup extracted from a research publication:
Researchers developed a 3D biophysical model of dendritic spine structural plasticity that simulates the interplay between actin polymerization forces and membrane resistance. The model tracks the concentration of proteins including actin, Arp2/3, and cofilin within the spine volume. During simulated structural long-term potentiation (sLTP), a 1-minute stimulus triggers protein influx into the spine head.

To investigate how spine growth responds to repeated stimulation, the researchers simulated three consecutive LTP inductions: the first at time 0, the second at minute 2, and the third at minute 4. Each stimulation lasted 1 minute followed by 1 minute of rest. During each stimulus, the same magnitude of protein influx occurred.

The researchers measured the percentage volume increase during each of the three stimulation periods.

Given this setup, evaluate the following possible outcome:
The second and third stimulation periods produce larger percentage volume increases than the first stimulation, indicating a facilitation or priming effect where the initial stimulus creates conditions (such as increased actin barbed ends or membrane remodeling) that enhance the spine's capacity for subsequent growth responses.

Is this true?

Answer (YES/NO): NO